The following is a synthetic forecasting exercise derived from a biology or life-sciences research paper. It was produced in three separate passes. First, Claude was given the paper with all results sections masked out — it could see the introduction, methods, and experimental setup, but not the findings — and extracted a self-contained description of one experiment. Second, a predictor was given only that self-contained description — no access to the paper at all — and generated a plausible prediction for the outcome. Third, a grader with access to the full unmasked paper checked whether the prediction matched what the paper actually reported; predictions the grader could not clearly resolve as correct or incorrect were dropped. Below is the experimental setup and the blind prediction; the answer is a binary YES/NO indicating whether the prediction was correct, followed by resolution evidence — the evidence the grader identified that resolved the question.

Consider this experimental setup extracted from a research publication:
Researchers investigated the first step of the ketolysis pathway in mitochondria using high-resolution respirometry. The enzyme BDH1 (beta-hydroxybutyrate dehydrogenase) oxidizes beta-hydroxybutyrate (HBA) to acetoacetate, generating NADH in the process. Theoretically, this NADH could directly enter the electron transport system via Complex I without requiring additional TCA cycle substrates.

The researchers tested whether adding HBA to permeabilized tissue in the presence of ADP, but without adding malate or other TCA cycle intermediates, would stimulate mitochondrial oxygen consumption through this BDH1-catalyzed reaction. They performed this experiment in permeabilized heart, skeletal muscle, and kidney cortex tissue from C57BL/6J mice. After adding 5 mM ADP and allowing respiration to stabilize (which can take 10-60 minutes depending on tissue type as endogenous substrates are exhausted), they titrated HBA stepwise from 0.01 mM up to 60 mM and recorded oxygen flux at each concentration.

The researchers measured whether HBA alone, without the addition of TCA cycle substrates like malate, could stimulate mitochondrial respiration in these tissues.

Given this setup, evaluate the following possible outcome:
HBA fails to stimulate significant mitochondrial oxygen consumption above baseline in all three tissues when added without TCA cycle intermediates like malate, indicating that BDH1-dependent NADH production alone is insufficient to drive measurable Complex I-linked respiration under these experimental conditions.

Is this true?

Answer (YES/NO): NO